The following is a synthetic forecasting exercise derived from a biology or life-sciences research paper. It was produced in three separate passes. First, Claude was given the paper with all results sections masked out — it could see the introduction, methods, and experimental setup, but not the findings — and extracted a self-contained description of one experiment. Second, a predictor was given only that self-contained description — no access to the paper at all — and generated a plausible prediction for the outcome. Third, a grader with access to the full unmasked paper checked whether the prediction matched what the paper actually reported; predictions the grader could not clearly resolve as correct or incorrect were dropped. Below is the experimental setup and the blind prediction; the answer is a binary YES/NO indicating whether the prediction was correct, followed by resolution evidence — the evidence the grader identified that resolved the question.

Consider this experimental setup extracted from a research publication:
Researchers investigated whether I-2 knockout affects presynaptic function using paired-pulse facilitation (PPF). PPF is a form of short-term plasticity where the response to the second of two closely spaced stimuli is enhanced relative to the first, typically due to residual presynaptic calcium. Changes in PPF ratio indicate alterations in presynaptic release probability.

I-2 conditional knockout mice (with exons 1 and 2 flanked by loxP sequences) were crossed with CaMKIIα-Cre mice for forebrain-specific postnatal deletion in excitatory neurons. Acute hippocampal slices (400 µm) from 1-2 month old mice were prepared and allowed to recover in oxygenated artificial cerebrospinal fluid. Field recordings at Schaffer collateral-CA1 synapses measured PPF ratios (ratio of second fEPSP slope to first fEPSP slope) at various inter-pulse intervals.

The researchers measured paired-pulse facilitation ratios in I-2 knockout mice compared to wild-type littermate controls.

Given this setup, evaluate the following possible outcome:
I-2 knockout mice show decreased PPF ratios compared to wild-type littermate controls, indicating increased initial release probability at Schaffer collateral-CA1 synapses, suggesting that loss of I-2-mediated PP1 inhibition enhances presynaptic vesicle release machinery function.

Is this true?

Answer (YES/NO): NO